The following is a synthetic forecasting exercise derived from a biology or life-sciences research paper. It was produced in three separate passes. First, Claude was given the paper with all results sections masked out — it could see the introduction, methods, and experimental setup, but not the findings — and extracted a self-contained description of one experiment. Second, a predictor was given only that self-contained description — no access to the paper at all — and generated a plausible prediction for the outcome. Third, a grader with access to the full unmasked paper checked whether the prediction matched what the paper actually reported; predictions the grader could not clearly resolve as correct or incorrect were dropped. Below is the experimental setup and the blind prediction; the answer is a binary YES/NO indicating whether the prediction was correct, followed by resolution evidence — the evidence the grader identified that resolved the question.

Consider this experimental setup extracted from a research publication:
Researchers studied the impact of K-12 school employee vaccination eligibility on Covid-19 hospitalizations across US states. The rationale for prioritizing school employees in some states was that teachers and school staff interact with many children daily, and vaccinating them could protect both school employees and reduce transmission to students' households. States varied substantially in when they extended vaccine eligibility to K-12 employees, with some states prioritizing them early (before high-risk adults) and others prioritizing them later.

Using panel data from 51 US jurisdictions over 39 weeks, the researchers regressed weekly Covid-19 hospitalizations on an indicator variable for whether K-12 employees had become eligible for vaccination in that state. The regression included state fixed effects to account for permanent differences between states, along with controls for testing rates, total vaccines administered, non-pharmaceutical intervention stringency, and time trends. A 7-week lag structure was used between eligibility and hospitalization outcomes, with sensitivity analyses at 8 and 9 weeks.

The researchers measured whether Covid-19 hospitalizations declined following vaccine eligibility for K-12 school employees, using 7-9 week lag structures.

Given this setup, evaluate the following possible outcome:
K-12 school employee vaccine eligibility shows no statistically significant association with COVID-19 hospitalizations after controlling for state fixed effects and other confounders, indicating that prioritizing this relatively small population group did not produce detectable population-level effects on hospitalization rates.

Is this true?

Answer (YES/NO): YES